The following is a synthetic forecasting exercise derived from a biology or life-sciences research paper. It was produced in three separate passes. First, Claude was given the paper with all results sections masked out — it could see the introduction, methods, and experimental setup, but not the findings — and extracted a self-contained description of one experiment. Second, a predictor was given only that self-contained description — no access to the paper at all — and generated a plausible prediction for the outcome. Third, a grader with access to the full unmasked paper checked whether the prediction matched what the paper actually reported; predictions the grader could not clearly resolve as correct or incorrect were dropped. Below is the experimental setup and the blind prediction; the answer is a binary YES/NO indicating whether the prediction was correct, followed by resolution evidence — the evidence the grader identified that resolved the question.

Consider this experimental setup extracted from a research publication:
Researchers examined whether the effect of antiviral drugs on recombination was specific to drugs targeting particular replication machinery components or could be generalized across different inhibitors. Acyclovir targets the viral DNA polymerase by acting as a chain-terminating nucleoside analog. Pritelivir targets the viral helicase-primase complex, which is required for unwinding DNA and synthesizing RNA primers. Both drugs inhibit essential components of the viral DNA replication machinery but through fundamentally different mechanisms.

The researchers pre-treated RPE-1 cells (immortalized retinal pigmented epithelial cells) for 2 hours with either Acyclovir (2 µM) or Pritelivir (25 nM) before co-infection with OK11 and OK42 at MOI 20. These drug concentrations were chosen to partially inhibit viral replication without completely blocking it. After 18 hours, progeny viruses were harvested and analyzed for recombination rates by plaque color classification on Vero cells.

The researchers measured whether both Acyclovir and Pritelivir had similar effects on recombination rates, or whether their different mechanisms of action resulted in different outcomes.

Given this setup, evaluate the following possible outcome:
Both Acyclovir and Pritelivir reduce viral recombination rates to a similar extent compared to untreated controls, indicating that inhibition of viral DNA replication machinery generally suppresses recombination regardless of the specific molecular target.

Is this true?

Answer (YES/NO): NO